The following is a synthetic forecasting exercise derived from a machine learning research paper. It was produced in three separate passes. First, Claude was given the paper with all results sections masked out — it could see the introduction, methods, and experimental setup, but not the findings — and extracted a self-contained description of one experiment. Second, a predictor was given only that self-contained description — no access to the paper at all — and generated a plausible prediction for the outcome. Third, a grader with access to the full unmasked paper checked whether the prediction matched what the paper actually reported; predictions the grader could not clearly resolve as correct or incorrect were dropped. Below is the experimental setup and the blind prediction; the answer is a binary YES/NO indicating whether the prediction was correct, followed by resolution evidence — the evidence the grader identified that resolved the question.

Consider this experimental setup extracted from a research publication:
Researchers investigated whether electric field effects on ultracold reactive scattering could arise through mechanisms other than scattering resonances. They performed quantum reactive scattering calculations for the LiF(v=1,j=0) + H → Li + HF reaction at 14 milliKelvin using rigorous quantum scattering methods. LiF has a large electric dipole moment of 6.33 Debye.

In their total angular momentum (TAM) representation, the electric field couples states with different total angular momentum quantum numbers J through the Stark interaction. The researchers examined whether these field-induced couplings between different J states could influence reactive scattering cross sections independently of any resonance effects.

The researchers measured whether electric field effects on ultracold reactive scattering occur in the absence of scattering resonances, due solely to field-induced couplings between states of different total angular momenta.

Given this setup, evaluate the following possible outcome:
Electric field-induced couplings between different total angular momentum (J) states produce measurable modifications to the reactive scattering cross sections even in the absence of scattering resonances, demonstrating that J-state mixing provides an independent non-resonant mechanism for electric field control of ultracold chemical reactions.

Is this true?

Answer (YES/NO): YES